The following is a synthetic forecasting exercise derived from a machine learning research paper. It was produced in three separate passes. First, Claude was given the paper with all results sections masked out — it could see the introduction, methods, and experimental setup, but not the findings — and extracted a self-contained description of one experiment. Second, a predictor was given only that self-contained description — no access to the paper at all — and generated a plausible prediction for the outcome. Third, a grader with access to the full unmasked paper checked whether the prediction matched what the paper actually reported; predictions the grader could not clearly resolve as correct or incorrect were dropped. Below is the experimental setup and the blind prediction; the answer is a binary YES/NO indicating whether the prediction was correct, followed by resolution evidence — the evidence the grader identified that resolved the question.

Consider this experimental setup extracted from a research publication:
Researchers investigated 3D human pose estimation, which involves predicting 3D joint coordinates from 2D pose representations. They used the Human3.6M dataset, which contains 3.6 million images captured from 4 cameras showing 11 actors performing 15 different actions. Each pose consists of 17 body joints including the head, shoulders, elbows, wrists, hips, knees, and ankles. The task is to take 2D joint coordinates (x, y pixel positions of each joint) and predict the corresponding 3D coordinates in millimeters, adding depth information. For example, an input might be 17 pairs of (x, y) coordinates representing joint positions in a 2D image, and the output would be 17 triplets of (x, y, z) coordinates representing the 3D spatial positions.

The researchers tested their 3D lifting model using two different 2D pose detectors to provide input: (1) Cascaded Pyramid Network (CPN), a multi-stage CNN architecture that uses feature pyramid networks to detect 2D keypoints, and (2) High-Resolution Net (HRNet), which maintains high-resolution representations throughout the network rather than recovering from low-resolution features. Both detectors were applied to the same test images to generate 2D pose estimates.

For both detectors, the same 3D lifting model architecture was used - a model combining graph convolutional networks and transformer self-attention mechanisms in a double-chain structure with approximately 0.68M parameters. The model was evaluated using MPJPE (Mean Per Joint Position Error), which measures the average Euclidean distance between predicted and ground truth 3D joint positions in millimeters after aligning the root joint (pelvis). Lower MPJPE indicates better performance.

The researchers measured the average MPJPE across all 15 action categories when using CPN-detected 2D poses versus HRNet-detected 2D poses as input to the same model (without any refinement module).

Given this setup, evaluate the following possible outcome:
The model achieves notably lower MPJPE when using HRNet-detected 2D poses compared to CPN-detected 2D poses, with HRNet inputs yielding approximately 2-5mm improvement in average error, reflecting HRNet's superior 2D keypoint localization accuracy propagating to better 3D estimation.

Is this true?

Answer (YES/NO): NO